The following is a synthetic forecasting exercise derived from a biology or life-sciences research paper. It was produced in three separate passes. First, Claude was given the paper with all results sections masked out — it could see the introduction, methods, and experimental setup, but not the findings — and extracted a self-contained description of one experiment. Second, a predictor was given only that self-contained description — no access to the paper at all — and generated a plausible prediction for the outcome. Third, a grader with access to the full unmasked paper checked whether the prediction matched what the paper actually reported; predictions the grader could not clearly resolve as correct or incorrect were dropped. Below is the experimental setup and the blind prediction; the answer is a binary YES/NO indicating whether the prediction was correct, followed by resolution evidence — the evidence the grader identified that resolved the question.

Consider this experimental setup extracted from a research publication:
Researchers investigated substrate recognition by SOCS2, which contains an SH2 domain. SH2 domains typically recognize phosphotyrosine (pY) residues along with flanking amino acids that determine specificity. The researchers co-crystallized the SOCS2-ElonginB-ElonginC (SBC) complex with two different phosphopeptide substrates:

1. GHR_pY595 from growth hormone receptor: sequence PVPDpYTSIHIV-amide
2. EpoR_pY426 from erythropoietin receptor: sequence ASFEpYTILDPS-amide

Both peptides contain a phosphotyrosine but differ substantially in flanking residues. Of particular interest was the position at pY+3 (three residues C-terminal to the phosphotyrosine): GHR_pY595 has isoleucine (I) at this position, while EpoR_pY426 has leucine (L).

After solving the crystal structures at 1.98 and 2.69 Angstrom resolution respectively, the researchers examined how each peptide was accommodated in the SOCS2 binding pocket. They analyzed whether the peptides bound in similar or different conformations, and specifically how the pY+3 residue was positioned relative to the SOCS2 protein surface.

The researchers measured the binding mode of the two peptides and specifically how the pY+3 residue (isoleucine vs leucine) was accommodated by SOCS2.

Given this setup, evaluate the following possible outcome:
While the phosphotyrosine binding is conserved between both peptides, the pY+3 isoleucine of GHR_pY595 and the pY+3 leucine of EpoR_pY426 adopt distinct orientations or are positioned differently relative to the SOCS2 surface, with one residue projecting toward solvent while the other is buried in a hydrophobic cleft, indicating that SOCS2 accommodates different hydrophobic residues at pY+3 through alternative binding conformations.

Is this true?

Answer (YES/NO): NO